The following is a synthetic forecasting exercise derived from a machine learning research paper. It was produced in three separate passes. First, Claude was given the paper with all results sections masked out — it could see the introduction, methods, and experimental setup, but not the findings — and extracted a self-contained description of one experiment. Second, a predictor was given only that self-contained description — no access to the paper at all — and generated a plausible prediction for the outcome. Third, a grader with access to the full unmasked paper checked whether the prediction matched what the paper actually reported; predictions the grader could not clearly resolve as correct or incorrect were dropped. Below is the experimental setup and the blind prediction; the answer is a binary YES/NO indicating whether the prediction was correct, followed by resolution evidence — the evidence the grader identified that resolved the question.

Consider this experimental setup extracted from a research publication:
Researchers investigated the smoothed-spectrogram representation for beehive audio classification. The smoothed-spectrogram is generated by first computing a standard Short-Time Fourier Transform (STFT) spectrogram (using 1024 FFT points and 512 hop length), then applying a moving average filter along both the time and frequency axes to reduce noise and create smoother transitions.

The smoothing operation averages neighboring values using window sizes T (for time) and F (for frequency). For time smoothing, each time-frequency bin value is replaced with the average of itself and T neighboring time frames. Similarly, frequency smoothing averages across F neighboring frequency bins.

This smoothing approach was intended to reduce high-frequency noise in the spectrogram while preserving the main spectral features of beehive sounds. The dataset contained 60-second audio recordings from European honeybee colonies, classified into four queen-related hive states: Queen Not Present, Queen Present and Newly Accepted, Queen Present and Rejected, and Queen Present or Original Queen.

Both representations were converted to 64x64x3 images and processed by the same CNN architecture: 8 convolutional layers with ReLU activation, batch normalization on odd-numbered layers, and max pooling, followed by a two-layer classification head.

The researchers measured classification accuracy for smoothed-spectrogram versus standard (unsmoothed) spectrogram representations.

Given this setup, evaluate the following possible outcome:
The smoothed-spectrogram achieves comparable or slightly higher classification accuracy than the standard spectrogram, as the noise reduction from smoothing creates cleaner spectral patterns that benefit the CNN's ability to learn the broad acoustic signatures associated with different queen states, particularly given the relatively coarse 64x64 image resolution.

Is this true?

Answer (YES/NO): NO